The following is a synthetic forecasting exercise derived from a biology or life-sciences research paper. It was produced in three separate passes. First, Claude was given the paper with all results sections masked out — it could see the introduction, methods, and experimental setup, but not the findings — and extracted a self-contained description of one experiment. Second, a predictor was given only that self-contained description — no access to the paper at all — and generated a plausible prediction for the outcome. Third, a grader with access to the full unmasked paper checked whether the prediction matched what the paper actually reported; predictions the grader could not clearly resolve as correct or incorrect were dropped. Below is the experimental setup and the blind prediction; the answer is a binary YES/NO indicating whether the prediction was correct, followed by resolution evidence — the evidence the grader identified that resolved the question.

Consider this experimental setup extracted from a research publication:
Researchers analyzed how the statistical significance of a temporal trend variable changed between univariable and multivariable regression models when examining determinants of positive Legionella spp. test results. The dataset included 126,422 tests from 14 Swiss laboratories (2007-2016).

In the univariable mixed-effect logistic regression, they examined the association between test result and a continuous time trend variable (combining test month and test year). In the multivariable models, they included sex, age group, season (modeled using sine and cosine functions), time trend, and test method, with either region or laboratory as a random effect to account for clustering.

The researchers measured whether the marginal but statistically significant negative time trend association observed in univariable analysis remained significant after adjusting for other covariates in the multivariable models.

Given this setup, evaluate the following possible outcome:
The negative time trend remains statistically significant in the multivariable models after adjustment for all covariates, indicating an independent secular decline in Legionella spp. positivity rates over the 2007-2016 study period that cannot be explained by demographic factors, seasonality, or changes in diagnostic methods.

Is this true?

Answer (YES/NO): NO